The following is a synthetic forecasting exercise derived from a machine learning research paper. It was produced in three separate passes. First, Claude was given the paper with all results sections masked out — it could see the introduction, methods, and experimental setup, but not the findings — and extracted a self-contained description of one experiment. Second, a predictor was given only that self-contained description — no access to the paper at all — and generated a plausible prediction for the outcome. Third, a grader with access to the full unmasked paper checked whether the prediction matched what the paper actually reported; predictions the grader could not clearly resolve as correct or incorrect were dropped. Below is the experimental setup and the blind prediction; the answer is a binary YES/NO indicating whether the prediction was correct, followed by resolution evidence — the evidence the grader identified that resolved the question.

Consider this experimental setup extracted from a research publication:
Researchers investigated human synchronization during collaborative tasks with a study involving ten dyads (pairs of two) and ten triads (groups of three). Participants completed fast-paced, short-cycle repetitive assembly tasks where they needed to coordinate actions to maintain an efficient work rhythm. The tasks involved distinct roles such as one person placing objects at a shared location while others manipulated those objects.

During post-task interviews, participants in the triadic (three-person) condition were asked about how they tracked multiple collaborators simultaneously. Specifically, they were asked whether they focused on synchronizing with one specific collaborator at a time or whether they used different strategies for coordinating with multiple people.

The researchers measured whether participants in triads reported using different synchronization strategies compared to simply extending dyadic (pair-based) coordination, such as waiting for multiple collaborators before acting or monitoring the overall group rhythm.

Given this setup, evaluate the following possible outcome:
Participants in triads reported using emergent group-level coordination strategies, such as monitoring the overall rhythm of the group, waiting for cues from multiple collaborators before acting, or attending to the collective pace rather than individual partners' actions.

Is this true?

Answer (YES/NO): YES